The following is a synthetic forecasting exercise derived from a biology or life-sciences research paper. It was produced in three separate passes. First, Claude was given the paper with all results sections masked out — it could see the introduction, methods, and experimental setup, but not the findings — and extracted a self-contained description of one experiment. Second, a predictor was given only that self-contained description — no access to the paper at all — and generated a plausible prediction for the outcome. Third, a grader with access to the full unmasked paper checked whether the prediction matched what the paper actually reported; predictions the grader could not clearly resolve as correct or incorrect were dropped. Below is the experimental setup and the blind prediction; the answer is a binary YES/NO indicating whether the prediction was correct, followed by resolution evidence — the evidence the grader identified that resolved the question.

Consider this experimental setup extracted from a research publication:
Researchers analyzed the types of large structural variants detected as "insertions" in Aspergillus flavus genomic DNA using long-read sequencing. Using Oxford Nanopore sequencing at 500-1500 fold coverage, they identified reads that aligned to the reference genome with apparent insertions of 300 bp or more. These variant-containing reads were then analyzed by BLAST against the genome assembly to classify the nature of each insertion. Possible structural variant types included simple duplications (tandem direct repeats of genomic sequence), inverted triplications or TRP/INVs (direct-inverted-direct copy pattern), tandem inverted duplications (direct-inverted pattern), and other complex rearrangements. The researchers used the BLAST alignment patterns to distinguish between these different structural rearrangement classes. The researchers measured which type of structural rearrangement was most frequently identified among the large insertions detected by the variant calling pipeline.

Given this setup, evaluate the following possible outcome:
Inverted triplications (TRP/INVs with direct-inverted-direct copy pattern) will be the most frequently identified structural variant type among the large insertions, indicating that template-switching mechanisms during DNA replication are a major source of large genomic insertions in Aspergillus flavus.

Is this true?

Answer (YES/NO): NO